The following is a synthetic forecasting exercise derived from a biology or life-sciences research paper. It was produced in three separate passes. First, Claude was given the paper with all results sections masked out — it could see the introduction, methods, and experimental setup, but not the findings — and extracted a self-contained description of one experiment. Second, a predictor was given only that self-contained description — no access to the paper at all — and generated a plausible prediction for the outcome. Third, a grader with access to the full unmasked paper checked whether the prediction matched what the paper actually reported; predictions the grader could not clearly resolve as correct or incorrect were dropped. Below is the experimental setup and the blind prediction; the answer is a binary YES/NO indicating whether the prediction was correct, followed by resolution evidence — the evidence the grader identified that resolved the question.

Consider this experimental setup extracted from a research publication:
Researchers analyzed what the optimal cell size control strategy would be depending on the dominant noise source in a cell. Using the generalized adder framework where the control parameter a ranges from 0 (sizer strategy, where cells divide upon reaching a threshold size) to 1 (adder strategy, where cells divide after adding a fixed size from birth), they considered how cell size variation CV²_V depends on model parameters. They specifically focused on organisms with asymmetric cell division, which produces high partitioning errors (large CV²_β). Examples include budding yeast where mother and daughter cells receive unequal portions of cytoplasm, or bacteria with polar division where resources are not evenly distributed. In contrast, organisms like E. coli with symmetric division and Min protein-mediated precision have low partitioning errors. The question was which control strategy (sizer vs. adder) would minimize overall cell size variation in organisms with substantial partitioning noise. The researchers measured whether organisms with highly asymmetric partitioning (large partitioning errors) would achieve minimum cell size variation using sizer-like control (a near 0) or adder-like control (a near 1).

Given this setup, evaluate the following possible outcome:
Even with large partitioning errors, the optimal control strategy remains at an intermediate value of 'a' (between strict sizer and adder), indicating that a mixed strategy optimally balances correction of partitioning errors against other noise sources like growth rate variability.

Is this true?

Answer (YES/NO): NO